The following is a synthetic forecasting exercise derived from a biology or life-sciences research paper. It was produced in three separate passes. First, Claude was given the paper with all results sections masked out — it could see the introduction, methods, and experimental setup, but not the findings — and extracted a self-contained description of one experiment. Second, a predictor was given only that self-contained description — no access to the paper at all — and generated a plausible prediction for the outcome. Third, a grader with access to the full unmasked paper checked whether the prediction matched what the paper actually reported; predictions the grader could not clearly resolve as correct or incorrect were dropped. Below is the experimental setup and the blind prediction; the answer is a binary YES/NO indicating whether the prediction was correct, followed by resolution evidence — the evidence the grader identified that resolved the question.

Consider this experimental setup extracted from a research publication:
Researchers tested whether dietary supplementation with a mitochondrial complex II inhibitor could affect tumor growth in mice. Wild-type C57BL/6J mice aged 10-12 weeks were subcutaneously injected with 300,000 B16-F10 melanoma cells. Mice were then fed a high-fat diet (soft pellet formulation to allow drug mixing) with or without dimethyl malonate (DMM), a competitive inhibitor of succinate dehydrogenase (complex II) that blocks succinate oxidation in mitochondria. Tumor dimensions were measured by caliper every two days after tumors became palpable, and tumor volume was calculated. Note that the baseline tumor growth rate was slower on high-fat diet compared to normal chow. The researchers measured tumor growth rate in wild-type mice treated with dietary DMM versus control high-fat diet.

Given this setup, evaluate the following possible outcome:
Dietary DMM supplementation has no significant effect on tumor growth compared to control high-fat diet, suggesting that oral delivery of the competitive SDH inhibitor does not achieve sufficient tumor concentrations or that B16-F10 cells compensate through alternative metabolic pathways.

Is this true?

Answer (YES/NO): NO